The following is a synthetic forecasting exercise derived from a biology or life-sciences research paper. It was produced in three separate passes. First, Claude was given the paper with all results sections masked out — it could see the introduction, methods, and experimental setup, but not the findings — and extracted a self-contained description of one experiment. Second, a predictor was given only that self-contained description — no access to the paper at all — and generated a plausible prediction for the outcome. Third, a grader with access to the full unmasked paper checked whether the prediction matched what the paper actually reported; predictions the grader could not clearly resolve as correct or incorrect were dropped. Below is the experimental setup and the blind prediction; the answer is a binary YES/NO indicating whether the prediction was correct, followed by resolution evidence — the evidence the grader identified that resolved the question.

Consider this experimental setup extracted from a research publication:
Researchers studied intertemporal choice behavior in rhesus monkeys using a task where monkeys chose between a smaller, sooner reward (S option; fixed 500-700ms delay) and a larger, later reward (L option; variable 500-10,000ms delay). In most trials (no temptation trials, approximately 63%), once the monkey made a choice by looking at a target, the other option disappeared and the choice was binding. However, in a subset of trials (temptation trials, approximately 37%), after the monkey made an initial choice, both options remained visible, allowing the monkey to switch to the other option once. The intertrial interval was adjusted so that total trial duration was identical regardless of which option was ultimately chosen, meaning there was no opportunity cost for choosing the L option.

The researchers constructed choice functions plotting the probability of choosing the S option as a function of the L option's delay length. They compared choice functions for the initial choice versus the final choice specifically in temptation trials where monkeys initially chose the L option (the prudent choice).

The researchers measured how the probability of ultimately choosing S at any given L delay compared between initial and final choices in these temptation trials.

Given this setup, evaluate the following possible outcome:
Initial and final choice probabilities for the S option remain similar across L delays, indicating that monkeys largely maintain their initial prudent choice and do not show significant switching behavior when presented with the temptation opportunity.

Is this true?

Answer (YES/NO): NO